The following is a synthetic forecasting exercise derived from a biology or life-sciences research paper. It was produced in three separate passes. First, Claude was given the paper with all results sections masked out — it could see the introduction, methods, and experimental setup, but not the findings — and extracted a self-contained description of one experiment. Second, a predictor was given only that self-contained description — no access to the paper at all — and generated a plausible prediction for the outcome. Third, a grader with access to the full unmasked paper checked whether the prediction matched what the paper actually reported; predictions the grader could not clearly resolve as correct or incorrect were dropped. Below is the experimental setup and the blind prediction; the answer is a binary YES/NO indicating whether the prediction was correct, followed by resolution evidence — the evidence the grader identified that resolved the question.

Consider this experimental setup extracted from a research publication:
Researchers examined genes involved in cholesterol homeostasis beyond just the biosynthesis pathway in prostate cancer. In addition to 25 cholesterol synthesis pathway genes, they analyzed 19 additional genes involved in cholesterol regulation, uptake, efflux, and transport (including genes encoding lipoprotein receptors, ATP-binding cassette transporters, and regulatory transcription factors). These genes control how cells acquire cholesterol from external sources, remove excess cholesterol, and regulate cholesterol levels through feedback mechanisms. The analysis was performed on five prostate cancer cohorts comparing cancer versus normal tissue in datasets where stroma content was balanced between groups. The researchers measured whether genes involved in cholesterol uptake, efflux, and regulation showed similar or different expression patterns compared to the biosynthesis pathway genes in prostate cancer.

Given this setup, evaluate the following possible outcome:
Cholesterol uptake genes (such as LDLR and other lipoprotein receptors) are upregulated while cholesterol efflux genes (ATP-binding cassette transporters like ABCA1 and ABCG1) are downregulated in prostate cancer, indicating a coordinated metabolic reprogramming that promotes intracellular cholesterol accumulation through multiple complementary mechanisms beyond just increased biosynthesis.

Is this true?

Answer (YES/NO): NO